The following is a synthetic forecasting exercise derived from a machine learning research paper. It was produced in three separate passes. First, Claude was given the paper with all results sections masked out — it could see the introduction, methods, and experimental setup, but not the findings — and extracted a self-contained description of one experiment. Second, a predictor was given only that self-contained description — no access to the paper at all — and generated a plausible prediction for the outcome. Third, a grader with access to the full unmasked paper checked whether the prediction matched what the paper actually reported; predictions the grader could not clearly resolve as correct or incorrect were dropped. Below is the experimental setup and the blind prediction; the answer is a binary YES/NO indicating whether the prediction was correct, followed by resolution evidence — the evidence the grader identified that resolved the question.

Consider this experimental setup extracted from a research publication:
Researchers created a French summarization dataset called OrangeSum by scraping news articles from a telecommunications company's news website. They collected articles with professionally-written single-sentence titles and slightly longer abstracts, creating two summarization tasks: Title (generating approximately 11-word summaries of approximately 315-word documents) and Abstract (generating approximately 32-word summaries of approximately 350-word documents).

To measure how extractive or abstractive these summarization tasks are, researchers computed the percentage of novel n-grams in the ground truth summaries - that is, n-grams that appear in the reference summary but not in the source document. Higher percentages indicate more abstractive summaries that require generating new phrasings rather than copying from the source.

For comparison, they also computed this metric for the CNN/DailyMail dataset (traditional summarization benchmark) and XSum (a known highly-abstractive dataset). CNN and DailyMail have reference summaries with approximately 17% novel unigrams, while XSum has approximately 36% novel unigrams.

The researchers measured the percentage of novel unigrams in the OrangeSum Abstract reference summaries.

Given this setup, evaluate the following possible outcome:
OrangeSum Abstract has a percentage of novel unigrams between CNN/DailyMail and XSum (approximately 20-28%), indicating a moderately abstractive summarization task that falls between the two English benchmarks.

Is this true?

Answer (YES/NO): NO